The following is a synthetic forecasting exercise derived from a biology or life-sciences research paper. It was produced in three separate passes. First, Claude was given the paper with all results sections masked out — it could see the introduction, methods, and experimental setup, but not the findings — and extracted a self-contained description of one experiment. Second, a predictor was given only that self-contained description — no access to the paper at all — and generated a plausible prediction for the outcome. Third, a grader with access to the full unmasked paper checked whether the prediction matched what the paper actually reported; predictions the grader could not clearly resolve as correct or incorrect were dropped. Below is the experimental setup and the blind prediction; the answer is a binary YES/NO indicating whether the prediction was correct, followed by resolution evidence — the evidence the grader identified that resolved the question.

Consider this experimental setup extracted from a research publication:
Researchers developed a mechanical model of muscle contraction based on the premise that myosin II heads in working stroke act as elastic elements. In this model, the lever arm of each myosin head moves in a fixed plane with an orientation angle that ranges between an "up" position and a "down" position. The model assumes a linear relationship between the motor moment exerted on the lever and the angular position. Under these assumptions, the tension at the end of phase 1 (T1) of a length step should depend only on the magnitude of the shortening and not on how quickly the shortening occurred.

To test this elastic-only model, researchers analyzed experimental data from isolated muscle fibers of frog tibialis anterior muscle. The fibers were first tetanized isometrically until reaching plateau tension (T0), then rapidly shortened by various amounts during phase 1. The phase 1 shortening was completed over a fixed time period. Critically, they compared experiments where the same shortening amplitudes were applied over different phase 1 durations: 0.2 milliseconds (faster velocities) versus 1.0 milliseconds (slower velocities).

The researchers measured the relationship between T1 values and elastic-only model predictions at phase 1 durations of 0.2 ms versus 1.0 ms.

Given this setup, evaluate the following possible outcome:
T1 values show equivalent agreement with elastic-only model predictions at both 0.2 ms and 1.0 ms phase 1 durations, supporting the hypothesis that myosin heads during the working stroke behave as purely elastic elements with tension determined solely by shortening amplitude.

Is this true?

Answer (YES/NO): NO